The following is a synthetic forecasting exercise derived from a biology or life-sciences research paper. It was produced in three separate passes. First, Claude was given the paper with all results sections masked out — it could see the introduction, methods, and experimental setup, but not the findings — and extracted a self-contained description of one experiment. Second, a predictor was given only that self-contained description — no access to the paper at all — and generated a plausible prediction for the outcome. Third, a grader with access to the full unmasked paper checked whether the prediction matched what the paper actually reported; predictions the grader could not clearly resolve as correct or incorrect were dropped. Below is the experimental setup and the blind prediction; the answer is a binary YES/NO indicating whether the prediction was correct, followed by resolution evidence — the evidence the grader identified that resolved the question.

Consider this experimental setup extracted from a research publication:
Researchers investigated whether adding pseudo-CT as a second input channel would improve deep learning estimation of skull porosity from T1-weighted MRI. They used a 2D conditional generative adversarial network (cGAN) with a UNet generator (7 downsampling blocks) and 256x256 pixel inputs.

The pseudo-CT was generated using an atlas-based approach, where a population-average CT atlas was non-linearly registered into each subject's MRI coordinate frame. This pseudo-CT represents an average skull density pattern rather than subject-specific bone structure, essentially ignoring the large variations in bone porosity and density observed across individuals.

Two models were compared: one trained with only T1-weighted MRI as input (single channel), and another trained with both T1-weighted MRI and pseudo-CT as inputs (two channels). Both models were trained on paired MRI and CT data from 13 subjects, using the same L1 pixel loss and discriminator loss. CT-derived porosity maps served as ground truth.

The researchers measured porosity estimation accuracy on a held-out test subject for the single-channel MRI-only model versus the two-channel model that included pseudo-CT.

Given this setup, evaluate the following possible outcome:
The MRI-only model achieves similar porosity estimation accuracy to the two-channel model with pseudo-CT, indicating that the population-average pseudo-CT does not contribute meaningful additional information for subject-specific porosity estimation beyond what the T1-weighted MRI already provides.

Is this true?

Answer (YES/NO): YES